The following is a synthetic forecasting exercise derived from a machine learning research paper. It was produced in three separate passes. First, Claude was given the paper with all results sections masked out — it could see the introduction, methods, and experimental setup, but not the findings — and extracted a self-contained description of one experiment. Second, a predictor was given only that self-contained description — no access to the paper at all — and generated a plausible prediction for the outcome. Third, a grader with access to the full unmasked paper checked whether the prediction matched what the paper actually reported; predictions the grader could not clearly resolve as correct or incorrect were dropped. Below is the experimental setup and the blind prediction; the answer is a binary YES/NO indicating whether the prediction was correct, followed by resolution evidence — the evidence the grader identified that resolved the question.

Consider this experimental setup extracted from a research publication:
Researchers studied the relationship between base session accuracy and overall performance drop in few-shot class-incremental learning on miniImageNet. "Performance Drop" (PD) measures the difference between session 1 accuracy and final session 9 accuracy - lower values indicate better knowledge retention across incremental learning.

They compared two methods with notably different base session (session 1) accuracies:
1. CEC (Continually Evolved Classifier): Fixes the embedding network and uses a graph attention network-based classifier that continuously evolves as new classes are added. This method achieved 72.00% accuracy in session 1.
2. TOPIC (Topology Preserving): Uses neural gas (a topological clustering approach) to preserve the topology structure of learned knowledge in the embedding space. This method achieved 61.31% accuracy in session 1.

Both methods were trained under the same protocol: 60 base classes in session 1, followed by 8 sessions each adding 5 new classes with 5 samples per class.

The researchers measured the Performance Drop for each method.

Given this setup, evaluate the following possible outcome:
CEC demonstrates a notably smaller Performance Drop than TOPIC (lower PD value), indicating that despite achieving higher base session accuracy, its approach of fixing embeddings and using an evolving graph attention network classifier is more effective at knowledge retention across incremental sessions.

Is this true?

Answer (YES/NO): YES